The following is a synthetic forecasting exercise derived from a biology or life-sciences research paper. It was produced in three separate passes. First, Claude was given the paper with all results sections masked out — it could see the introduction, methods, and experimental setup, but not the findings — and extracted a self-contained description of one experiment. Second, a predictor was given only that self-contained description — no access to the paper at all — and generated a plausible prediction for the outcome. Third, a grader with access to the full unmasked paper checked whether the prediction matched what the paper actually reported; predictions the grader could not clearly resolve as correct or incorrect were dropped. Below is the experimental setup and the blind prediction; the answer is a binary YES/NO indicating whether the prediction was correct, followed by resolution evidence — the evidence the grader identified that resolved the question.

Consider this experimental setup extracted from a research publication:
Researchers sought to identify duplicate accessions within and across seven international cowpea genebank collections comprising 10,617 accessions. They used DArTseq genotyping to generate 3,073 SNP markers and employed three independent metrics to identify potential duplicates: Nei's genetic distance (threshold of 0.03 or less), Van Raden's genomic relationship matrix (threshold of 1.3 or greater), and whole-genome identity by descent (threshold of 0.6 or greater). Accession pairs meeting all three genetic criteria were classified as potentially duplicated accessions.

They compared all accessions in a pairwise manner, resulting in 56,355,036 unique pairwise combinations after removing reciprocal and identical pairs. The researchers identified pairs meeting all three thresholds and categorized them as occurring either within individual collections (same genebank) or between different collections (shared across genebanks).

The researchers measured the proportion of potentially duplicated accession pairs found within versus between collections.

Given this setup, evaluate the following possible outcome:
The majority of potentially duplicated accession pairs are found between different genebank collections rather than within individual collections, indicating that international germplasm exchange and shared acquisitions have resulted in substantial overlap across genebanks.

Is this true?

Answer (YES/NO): NO